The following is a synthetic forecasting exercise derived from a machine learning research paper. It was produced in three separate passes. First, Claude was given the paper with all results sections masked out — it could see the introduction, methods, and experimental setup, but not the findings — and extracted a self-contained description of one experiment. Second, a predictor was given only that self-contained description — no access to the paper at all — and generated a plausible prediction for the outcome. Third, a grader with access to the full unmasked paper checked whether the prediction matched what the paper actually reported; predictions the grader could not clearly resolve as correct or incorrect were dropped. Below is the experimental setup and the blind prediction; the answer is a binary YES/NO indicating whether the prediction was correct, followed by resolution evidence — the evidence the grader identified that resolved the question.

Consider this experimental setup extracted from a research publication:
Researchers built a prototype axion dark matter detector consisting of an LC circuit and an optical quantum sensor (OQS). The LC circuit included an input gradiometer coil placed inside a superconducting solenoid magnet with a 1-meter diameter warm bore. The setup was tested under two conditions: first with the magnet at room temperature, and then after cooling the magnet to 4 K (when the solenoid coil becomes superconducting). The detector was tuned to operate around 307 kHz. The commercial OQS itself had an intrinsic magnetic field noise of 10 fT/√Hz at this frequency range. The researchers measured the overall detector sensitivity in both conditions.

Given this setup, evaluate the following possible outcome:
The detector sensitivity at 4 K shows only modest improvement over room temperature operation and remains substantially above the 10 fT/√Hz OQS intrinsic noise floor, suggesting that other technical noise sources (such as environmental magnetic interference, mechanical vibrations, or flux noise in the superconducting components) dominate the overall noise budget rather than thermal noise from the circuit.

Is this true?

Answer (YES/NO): NO